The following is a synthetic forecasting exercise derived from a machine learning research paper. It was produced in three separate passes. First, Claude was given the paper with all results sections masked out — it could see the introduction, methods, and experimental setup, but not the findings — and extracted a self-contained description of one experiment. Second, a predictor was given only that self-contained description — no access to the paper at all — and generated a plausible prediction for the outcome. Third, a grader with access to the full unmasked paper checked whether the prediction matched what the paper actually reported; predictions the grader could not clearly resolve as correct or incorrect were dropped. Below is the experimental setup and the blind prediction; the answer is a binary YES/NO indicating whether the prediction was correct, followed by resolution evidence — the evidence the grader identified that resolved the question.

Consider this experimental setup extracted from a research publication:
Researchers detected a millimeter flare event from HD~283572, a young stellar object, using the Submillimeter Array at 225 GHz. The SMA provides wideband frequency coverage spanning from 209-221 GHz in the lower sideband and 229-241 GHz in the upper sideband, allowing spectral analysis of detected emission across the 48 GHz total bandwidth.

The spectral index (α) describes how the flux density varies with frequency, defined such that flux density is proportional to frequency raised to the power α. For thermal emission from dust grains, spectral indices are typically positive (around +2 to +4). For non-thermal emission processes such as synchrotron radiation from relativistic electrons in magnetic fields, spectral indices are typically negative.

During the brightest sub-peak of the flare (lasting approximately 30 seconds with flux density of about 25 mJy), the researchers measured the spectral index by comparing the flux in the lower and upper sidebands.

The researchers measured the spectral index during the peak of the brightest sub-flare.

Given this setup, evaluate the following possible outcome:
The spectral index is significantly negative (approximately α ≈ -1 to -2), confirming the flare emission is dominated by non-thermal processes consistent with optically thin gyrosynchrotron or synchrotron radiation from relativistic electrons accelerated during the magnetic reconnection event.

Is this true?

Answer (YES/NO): NO